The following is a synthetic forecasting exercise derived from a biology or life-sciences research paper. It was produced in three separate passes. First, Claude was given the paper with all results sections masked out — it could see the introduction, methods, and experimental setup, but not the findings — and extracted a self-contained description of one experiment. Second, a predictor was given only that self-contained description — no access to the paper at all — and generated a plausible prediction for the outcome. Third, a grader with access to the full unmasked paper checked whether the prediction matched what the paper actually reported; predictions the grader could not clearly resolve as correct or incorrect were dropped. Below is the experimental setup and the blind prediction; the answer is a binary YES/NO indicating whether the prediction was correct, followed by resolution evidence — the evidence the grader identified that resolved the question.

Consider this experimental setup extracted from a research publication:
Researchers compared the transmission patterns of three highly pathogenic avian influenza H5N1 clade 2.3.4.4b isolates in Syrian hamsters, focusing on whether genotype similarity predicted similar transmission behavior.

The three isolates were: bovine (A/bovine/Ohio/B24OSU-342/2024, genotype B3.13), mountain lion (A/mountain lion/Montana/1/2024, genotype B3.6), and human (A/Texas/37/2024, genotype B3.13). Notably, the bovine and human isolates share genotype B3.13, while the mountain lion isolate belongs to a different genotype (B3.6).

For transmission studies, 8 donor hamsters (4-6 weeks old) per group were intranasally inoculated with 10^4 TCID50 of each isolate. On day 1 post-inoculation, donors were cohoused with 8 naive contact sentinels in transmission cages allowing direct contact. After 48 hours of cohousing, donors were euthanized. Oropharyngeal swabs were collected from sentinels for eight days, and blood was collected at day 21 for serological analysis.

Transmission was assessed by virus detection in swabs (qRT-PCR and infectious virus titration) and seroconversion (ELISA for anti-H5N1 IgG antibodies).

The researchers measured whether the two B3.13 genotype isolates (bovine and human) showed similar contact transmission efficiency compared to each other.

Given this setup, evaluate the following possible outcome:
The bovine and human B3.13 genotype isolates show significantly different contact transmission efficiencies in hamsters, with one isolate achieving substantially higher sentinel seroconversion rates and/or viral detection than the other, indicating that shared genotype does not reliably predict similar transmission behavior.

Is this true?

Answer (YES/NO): YES